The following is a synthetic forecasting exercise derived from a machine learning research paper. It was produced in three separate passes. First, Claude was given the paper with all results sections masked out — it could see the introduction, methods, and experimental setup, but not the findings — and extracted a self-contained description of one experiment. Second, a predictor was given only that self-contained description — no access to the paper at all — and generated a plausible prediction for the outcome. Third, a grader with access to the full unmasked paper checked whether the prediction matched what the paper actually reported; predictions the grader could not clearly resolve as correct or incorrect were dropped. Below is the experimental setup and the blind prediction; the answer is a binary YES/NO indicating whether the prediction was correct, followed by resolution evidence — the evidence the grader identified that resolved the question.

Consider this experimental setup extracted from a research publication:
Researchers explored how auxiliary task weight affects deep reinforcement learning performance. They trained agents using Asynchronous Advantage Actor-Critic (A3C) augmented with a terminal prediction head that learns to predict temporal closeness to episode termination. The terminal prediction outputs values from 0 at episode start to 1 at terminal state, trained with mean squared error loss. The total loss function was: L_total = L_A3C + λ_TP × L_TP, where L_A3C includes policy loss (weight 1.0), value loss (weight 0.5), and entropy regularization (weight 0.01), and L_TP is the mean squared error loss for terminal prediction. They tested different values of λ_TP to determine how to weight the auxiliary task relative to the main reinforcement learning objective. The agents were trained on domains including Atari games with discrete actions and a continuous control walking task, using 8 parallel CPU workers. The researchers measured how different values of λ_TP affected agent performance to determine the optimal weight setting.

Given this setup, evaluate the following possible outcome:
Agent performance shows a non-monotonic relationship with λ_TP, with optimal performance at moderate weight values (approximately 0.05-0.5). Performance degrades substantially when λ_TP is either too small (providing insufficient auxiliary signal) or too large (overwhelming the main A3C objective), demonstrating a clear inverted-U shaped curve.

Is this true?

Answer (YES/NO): NO